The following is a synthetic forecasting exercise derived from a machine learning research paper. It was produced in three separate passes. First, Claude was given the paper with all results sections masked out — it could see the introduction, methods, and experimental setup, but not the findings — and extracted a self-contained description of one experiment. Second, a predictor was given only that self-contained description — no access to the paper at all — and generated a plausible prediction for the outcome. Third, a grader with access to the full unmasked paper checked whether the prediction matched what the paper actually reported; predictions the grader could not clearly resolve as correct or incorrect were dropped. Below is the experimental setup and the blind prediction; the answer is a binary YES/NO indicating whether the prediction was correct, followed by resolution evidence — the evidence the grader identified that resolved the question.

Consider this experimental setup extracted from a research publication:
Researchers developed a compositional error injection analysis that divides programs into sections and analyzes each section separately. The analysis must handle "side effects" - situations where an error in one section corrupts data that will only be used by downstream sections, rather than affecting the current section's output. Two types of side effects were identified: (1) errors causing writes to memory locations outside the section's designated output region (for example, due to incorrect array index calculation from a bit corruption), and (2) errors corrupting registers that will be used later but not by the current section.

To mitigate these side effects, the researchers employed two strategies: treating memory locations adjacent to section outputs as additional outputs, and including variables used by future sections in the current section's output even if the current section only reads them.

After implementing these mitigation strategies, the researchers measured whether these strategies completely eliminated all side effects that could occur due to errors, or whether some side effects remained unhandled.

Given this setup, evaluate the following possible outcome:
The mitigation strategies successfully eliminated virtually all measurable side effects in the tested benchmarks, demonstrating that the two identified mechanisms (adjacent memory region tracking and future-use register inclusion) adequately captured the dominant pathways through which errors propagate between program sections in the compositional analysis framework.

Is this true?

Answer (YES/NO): NO